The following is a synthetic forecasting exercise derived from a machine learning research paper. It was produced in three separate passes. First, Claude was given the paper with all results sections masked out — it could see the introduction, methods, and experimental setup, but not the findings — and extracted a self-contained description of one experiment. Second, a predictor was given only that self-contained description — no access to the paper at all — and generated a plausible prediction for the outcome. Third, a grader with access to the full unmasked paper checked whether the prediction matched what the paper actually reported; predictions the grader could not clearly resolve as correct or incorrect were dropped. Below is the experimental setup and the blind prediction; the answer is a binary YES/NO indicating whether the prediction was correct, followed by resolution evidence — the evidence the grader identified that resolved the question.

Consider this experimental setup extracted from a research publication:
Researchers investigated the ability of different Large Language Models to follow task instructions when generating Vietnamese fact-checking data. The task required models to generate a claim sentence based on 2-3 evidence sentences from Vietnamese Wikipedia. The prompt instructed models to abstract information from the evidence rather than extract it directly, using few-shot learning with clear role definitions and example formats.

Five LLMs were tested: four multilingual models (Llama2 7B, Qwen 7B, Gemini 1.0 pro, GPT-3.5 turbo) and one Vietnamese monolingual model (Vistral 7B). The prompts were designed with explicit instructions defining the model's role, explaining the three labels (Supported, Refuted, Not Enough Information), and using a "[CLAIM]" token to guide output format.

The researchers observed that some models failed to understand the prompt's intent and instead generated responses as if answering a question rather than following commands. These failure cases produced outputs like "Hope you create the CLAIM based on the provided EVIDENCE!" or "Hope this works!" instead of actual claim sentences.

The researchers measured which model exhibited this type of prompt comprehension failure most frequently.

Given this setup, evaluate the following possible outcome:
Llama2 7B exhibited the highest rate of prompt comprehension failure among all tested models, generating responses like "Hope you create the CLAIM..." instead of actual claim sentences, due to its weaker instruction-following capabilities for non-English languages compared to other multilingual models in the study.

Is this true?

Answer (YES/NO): YES